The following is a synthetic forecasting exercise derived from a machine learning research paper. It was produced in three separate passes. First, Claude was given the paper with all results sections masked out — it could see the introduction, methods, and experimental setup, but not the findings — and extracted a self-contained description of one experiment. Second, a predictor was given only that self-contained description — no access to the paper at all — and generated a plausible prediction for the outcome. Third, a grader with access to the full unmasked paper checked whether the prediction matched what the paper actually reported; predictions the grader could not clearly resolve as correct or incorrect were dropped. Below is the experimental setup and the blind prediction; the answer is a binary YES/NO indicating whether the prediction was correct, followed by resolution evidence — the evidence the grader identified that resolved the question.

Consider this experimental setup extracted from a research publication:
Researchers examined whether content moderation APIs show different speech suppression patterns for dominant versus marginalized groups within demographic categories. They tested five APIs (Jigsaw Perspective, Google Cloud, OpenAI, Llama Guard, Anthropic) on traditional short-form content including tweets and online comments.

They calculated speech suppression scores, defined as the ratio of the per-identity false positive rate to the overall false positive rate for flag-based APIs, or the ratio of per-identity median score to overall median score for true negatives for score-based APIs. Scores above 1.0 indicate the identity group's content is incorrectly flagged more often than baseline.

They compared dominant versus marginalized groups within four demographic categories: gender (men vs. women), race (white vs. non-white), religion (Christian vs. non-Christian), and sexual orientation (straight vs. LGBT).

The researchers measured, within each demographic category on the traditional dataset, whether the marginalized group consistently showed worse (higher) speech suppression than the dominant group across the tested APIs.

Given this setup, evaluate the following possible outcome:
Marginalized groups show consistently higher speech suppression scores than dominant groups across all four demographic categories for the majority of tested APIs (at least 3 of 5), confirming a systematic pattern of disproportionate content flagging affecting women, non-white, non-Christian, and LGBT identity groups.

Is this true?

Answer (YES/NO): NO